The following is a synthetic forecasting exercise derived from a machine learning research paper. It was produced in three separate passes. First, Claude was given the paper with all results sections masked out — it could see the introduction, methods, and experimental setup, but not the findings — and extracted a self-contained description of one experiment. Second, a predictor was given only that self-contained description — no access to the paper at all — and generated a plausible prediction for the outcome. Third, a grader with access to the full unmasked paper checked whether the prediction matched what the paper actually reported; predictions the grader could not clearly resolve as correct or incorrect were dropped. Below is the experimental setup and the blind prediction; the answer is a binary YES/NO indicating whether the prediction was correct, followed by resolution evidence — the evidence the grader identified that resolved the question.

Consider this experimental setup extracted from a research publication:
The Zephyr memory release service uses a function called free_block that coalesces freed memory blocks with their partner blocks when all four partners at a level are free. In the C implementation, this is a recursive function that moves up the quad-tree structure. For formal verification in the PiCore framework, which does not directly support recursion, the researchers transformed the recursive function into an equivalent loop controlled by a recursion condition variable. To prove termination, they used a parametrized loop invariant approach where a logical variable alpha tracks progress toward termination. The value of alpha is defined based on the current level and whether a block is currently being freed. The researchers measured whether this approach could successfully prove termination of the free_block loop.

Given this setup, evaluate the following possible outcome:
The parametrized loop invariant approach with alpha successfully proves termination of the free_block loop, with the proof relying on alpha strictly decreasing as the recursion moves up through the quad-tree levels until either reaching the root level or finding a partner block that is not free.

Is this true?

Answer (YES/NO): YES